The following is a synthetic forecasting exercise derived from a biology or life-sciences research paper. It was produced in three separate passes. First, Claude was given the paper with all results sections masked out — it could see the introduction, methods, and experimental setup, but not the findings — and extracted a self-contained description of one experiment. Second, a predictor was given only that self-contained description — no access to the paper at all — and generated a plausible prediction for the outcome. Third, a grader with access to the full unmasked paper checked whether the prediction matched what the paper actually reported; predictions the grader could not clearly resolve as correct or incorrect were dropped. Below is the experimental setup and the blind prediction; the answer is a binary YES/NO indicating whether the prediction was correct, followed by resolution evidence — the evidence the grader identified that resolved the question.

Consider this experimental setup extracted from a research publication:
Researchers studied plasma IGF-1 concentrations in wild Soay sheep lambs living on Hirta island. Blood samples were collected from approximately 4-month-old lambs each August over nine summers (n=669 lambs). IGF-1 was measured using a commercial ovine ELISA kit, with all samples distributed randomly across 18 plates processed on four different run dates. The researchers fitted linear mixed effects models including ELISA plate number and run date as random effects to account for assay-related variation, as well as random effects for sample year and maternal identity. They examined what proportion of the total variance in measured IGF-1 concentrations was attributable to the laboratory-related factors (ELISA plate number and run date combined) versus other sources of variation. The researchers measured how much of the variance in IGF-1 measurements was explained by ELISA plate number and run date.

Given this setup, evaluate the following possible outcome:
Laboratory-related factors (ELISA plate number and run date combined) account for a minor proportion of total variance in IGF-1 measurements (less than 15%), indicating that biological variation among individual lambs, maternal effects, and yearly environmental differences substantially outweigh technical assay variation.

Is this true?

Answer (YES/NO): NO